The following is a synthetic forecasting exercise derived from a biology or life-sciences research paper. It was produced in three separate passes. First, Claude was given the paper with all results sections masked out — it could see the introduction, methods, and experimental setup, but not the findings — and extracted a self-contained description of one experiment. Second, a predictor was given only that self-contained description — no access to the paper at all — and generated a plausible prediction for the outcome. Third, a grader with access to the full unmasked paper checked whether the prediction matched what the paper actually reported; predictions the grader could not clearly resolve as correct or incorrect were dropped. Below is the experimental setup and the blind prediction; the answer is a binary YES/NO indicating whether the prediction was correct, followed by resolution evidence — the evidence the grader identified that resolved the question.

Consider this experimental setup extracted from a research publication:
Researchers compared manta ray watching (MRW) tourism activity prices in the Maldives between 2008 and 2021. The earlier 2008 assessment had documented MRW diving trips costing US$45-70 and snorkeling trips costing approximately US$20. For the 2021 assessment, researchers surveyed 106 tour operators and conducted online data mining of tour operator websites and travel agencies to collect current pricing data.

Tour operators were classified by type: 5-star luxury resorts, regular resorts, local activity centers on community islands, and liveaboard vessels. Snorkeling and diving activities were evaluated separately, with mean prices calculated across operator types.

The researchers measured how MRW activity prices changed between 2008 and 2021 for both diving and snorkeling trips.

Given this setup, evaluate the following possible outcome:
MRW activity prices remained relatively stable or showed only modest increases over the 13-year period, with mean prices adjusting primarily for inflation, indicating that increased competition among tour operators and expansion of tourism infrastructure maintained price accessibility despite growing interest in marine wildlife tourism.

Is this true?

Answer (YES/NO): NO